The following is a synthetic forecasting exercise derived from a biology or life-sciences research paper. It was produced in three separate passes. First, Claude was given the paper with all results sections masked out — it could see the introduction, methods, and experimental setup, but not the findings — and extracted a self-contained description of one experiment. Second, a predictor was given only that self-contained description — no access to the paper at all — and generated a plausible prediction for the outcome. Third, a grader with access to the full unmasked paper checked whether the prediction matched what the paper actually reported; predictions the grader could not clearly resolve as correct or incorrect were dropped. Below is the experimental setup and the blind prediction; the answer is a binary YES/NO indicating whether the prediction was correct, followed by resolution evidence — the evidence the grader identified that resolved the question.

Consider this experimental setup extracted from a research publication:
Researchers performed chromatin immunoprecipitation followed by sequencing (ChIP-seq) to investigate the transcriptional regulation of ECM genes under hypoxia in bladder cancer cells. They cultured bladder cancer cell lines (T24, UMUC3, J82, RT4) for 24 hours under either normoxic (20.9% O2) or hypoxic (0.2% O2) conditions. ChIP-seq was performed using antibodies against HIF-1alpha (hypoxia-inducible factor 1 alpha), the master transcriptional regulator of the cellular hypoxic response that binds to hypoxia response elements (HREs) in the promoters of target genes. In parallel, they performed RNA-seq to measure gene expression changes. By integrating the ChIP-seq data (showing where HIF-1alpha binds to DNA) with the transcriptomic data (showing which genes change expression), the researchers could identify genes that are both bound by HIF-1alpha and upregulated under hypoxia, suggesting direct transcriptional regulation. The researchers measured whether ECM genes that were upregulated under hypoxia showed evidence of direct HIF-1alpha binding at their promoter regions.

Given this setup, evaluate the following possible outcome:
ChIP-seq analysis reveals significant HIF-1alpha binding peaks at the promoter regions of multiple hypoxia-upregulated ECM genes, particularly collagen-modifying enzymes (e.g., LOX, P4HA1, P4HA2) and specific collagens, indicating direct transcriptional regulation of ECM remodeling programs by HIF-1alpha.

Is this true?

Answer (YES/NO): NO